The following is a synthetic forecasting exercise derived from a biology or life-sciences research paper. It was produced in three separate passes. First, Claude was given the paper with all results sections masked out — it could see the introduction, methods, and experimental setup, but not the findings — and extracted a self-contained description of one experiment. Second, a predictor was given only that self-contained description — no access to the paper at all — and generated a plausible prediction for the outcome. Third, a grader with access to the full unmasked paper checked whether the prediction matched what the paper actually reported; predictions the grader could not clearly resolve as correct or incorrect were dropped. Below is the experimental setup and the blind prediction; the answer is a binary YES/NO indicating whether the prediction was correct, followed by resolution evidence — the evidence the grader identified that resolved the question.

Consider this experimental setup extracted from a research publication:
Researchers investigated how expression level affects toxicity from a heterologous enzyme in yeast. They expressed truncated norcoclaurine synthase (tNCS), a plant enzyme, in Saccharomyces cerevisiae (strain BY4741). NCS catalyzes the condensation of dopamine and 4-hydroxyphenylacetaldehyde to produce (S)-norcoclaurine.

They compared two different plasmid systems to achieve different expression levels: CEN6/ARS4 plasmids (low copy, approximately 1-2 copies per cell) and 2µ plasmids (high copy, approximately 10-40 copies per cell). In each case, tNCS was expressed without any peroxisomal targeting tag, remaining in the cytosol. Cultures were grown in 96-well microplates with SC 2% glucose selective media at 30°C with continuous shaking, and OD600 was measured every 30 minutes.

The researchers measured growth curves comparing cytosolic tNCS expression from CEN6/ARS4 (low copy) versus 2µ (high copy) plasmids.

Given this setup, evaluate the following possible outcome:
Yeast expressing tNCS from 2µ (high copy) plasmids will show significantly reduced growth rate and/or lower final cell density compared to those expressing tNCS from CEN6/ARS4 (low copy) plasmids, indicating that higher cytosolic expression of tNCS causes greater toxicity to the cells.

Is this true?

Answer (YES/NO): YES